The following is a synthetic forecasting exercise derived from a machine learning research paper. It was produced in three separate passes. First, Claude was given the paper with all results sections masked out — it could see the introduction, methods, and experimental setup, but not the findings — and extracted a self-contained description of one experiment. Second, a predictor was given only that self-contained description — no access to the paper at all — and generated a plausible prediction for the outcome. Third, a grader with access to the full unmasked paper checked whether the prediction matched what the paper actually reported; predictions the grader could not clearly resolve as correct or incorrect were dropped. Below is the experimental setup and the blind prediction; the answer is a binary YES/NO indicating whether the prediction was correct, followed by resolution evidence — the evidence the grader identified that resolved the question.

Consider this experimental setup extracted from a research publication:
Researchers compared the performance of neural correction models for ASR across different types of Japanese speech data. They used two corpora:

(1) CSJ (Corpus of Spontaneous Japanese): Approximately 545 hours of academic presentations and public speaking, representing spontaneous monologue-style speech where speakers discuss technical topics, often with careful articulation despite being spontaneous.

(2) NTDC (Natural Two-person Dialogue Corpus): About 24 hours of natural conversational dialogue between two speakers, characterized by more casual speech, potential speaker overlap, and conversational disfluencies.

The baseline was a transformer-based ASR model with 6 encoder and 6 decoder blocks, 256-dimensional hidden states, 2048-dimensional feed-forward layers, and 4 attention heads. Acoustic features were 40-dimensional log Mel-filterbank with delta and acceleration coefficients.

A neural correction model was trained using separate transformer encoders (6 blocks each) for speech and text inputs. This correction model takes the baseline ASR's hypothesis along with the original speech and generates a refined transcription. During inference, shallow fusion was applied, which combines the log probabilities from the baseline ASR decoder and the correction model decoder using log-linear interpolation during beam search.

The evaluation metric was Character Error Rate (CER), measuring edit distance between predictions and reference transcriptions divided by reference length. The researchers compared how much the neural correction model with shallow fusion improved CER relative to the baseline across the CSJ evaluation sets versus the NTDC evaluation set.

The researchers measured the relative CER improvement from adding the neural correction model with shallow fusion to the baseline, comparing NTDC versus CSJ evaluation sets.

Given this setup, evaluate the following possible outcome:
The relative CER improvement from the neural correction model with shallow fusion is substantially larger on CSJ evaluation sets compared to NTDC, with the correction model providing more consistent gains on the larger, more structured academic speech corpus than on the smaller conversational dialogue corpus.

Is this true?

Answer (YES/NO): YES